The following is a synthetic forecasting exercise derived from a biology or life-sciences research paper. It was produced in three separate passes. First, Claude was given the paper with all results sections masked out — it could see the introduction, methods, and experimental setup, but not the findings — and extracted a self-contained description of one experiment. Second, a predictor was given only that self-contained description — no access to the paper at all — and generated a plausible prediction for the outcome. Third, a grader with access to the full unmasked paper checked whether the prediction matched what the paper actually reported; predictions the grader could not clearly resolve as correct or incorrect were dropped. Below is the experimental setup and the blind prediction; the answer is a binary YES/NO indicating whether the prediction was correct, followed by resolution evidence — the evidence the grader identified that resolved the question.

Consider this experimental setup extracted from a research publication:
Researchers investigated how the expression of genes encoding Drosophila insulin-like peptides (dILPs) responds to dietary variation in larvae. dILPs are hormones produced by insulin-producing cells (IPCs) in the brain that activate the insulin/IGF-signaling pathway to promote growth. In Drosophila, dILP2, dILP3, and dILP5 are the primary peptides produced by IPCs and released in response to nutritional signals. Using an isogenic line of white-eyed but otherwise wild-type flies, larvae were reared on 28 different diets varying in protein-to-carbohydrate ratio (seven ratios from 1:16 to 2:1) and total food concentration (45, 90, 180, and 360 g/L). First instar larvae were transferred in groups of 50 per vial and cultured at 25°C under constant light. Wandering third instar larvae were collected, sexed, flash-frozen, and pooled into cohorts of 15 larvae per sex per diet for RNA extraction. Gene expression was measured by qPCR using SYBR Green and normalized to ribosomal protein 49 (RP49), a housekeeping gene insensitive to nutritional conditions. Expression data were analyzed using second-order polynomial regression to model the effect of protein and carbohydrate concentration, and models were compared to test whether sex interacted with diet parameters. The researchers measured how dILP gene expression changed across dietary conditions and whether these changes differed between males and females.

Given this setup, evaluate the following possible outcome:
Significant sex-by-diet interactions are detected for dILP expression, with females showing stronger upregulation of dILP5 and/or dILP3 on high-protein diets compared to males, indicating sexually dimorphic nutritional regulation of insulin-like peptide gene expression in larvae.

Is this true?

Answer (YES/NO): NO